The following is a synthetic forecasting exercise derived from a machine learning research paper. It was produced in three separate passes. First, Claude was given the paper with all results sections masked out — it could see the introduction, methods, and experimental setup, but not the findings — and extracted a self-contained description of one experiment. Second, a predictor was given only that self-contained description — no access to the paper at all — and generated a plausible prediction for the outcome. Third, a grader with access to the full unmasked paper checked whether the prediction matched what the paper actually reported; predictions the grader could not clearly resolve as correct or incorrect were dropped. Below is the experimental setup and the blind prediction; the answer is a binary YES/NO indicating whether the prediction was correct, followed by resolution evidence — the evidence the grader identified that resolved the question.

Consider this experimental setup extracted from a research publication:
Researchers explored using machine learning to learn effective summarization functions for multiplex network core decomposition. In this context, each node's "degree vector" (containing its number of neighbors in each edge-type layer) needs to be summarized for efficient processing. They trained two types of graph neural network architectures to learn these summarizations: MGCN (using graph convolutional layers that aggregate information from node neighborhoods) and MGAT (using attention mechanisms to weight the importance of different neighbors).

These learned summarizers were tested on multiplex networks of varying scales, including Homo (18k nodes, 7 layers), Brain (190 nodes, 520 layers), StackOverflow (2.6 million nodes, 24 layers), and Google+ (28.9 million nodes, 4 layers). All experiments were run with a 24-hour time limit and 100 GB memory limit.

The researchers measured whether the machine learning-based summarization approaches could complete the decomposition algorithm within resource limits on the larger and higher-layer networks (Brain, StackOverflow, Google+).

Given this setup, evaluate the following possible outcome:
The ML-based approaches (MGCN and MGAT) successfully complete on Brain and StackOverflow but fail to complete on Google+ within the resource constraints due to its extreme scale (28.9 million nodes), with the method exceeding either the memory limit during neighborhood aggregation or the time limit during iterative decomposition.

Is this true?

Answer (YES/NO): NO